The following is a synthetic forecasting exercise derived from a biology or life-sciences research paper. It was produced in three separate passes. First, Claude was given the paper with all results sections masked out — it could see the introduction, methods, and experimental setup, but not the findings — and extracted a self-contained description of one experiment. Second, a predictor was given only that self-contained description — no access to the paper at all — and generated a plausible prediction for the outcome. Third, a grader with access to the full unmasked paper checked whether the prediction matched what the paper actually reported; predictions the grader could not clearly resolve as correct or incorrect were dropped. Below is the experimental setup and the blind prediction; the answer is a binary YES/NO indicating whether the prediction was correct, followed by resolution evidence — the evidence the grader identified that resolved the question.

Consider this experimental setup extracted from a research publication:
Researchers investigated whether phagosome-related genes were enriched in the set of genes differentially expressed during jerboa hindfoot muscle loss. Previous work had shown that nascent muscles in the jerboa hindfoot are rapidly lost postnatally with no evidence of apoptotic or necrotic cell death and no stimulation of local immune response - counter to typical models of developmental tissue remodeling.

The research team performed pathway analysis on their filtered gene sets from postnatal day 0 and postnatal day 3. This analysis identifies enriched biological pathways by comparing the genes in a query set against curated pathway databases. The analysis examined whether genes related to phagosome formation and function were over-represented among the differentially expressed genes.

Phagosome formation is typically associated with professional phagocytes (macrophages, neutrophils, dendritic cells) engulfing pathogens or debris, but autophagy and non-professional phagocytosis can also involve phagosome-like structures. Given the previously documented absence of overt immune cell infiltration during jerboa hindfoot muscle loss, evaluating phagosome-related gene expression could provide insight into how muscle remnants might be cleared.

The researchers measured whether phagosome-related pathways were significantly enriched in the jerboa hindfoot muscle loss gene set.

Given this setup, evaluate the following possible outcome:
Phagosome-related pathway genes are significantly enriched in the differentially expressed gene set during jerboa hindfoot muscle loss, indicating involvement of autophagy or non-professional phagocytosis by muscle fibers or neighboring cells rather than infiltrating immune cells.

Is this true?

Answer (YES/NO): YES